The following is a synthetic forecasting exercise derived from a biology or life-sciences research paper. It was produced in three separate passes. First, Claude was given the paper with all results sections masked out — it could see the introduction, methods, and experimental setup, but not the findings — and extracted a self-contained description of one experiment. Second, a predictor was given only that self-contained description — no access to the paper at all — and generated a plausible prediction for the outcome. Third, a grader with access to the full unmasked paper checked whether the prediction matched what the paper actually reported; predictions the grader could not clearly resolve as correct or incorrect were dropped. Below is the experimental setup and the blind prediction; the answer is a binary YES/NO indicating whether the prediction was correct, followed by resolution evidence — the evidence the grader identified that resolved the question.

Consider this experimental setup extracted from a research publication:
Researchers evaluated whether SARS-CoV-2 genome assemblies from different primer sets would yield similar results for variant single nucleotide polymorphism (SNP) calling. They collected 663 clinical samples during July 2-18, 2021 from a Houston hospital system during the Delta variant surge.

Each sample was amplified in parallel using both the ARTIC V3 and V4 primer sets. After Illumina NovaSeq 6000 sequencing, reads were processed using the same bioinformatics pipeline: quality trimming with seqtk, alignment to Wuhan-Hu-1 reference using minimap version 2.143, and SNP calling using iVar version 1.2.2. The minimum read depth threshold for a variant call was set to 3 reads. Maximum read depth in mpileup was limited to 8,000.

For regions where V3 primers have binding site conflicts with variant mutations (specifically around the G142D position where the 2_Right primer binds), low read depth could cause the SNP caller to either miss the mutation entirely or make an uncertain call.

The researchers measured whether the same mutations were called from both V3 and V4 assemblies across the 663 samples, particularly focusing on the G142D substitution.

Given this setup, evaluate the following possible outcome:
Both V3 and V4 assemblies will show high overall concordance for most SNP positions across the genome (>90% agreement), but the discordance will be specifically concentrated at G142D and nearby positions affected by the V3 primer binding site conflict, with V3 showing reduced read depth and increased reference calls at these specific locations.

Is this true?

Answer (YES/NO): NO